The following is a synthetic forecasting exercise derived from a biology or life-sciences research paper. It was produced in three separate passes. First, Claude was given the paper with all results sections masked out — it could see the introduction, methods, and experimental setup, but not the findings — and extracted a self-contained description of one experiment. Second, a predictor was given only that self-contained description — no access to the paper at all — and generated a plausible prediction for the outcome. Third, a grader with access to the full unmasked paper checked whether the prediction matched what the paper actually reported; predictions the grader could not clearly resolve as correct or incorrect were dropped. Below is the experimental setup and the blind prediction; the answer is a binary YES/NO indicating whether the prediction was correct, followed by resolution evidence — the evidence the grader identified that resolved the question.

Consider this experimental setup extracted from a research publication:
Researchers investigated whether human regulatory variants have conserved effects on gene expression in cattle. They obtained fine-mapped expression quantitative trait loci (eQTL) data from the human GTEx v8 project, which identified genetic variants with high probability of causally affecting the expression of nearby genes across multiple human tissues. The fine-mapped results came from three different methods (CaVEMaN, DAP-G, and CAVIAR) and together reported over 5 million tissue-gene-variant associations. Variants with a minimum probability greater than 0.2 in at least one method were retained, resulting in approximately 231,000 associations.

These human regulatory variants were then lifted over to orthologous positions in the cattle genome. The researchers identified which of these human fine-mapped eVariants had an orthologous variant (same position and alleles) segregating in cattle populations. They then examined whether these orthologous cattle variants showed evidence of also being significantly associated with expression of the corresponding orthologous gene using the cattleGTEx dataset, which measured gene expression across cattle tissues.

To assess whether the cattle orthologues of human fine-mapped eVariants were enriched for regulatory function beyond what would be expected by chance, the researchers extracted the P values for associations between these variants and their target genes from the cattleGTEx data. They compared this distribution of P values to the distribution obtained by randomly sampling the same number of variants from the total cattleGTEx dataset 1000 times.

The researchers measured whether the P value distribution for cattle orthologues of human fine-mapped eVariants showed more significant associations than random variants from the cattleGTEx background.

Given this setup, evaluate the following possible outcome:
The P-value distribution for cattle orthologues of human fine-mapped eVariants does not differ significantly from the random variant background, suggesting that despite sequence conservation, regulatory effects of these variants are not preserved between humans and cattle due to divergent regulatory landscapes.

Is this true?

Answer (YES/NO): NO